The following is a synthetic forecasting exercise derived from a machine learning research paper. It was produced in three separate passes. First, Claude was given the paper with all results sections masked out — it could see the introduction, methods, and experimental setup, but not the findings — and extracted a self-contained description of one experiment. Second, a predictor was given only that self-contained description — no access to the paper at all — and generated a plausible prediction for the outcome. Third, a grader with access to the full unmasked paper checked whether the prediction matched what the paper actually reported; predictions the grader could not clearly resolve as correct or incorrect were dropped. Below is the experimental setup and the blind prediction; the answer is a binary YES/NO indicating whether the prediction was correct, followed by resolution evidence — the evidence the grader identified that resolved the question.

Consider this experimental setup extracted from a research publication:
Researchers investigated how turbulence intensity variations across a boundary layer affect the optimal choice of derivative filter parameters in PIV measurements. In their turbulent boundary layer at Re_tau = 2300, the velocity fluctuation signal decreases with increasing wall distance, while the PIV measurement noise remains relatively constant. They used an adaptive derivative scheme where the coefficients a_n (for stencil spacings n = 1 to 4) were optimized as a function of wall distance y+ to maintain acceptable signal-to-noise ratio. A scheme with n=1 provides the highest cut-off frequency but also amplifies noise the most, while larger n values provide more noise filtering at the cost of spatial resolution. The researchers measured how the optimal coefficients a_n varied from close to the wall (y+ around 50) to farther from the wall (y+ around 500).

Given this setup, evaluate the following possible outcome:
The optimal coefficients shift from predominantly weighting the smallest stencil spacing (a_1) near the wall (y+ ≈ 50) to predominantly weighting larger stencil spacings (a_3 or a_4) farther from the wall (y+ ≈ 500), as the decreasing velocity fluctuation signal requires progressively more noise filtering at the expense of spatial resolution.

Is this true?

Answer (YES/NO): YES